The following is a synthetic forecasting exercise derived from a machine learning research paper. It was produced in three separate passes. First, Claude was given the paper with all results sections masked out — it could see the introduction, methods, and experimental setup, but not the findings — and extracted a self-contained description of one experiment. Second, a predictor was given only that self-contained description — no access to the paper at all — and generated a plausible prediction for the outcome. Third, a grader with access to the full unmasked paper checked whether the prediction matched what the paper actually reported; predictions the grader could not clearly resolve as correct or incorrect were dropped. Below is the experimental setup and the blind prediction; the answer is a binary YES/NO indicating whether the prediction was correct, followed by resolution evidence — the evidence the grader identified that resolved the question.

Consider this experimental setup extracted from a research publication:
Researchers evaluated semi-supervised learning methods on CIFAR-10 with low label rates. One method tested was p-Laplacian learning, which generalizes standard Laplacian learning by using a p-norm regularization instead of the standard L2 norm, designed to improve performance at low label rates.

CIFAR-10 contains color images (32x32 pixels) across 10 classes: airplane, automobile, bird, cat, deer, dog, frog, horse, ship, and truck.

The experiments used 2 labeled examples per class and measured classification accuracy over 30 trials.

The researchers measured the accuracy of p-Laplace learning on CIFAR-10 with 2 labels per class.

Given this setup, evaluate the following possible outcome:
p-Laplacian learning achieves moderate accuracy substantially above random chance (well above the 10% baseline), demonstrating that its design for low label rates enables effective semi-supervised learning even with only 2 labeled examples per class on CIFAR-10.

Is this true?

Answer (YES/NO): YES